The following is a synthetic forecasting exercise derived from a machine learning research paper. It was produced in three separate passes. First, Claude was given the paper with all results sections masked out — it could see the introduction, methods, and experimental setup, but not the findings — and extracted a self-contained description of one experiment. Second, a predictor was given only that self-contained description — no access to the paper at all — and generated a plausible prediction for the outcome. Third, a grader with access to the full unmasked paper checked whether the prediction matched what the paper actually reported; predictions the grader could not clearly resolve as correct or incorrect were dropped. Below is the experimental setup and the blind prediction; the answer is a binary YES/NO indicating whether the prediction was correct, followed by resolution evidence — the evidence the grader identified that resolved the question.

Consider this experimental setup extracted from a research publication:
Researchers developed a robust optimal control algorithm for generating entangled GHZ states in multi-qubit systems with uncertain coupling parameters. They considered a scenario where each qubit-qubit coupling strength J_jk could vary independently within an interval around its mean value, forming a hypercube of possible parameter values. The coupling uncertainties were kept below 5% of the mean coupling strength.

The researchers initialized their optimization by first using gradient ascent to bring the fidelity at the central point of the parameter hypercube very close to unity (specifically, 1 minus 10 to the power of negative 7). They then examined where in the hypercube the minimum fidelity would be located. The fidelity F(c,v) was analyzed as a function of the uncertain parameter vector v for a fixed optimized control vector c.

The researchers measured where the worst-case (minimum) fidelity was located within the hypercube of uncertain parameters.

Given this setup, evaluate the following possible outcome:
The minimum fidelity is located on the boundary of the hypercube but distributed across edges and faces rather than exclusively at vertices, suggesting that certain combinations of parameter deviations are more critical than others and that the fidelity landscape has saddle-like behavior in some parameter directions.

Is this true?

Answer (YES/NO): NO